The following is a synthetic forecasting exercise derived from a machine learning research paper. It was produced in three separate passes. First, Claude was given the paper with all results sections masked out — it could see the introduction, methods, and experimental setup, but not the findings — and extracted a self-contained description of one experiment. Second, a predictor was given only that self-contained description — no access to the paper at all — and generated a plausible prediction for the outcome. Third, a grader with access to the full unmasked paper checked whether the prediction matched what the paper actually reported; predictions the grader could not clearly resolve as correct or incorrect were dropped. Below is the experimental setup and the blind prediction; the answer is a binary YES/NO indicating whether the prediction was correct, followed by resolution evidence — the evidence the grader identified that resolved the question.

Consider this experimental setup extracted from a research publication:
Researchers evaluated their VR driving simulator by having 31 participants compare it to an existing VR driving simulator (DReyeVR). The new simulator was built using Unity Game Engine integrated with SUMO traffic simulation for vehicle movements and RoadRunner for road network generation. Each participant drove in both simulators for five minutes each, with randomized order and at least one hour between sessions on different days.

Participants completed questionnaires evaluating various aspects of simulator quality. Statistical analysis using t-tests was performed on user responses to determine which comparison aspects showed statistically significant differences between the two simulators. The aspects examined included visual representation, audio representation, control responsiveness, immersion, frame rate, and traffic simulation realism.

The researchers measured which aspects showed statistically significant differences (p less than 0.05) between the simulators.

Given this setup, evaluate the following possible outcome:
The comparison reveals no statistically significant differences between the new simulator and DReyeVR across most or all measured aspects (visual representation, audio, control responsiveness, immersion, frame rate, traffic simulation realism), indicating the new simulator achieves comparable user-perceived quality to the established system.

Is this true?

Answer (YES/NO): NO